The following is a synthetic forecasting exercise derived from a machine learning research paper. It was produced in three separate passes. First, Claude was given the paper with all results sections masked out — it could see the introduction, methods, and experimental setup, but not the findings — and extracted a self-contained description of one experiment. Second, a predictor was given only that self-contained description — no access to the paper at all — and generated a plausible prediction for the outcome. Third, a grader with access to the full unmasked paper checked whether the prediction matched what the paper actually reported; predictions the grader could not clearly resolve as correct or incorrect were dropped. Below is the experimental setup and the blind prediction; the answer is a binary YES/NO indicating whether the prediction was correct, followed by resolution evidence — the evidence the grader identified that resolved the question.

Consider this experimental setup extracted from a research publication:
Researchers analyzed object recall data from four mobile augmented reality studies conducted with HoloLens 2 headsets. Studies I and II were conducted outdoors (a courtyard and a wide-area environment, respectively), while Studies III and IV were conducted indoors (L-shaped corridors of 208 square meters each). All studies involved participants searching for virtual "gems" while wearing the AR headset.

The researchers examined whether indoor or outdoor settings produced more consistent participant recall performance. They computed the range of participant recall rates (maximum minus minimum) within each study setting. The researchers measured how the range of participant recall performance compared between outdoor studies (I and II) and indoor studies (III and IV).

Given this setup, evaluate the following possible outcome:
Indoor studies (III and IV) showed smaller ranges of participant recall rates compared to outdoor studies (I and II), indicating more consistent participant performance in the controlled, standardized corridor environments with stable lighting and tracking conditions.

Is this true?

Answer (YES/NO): NO